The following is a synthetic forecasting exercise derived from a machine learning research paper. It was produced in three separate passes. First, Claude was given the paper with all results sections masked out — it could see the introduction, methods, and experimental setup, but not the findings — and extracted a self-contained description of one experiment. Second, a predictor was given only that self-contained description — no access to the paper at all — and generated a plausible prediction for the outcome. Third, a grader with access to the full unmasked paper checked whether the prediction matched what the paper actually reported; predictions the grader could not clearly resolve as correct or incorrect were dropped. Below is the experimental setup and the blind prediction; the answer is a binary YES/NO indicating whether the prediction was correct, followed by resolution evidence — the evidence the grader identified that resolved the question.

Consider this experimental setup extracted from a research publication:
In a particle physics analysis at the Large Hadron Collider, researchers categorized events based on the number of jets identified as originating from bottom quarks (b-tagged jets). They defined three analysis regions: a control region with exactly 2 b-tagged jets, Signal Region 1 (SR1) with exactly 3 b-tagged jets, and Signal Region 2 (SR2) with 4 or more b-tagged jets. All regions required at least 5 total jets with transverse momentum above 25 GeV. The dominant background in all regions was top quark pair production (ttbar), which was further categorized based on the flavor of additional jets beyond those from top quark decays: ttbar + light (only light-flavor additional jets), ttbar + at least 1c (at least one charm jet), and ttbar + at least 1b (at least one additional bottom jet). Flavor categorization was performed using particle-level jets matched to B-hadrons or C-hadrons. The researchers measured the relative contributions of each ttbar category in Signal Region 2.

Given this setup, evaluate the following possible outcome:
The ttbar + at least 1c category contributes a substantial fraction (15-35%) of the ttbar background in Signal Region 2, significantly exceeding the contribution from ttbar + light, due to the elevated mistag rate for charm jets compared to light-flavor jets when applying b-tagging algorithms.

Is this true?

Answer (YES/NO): NO